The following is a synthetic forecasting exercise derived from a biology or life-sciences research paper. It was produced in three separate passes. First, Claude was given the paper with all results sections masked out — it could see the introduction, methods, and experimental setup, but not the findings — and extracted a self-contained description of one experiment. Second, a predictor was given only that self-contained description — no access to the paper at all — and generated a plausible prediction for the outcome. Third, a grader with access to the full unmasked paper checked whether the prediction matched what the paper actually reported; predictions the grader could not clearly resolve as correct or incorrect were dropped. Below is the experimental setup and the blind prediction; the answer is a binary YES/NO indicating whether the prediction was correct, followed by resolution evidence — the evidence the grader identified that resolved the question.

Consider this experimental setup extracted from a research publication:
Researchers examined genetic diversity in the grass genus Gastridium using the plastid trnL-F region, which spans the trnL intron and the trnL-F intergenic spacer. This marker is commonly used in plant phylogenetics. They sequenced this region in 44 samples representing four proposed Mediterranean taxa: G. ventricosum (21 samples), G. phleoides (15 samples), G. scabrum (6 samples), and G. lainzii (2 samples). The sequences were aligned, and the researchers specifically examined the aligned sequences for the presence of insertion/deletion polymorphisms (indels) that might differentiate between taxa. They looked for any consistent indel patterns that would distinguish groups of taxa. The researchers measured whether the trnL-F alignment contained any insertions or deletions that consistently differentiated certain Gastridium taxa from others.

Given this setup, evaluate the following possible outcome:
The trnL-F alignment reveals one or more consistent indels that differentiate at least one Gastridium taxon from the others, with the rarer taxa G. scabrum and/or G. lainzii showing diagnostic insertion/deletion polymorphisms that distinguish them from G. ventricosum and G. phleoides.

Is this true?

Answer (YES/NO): YES